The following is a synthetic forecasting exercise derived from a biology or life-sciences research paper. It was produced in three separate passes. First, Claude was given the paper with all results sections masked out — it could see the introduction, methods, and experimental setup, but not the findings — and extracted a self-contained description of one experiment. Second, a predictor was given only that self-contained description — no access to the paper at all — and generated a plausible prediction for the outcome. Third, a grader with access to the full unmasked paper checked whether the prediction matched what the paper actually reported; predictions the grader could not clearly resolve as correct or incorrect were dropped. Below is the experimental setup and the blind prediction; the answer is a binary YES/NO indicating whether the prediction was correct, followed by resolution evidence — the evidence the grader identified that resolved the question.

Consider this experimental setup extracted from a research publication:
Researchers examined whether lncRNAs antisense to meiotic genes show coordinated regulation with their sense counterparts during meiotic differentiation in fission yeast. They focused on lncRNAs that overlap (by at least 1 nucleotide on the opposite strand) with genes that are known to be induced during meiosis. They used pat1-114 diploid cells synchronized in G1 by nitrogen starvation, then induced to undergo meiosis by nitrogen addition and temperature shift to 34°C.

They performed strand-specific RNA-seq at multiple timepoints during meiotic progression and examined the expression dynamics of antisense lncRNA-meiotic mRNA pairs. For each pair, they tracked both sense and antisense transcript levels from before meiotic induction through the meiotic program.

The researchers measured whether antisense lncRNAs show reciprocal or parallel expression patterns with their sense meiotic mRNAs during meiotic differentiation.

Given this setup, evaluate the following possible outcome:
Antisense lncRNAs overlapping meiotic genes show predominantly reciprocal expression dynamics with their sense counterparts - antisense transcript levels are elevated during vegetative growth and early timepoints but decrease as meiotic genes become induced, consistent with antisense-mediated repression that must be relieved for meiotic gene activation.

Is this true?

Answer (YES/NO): YES